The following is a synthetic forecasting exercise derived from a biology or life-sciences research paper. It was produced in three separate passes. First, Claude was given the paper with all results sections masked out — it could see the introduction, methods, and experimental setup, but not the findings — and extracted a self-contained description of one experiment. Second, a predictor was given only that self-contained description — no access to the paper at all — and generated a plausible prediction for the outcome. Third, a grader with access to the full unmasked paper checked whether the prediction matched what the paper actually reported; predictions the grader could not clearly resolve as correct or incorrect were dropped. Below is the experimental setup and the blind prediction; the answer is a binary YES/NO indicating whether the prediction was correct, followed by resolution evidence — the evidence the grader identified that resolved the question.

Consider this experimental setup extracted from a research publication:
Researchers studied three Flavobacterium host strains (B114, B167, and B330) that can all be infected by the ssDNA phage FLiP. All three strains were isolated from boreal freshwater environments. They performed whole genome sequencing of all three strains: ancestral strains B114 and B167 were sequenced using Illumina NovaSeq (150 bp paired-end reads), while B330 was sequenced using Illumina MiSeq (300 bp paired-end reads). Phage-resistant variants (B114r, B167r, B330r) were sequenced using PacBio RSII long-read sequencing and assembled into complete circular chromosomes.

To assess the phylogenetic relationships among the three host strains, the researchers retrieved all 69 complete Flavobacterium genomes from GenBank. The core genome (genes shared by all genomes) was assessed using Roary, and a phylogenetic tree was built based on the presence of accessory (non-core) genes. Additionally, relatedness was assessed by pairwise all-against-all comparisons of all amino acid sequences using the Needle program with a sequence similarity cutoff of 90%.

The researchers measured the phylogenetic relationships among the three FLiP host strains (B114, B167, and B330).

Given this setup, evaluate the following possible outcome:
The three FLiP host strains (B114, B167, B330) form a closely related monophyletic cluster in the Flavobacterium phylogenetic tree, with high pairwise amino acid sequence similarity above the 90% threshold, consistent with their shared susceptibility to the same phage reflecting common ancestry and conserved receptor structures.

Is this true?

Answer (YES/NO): NO